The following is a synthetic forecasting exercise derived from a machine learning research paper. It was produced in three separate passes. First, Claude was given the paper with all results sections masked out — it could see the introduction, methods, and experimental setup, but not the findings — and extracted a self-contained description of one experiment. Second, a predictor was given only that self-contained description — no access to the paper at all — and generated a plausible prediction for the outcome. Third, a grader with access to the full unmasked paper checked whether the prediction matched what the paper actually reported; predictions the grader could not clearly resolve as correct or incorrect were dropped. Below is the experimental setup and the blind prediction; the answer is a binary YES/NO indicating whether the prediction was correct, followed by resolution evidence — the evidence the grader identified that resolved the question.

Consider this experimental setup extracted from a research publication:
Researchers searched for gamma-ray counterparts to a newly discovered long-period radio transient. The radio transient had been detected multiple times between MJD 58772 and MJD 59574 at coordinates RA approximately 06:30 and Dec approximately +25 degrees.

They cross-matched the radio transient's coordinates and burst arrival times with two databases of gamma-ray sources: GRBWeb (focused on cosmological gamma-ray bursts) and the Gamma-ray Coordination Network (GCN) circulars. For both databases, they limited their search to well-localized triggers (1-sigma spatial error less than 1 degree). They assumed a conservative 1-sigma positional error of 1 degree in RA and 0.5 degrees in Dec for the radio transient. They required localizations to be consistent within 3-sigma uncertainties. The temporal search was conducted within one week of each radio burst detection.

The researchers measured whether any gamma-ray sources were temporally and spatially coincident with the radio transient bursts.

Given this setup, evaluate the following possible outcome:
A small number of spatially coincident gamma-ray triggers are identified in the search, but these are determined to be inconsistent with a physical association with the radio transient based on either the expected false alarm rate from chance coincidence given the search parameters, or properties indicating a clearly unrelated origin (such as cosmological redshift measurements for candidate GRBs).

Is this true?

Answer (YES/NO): YES